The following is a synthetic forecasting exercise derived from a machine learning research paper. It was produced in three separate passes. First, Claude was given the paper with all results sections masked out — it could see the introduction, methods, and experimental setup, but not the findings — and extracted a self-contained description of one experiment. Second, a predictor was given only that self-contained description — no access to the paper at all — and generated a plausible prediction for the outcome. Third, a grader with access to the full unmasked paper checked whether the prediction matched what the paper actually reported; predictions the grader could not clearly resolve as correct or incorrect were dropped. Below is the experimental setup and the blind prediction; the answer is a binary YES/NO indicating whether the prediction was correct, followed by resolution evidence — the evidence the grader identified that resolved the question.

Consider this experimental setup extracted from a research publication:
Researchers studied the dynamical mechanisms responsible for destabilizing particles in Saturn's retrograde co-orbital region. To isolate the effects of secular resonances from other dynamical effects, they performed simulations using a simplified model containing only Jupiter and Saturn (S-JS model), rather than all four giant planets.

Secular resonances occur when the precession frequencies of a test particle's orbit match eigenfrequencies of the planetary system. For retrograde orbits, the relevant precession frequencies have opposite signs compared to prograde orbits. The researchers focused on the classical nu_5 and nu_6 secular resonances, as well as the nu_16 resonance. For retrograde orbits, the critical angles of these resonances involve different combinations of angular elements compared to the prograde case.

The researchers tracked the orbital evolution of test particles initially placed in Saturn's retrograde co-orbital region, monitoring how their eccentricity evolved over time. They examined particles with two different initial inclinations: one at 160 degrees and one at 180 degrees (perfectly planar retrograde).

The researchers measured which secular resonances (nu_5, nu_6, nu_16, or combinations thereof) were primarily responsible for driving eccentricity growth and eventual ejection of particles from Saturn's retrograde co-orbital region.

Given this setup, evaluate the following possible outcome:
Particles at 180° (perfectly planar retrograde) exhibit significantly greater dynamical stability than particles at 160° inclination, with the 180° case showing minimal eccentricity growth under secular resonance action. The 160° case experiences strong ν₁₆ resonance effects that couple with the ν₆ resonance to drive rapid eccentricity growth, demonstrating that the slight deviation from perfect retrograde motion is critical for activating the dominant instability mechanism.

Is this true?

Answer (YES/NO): NO